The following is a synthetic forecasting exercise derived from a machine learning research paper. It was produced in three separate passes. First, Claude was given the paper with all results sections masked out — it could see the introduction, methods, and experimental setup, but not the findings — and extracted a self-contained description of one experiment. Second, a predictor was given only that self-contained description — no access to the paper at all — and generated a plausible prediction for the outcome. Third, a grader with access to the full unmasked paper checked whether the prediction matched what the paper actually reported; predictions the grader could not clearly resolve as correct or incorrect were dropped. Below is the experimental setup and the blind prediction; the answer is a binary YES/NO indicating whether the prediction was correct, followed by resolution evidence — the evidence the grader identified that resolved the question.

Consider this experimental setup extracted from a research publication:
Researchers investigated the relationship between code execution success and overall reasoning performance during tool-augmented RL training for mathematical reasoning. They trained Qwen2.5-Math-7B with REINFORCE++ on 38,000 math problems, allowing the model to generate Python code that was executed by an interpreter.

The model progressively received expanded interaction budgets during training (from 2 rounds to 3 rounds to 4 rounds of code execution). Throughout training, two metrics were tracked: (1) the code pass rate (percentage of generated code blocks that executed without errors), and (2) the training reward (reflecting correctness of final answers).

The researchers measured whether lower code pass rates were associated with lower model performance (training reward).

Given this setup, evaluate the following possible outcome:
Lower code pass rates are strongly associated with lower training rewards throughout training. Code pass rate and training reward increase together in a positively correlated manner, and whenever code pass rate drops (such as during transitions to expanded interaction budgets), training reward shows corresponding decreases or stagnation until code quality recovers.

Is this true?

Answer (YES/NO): NO